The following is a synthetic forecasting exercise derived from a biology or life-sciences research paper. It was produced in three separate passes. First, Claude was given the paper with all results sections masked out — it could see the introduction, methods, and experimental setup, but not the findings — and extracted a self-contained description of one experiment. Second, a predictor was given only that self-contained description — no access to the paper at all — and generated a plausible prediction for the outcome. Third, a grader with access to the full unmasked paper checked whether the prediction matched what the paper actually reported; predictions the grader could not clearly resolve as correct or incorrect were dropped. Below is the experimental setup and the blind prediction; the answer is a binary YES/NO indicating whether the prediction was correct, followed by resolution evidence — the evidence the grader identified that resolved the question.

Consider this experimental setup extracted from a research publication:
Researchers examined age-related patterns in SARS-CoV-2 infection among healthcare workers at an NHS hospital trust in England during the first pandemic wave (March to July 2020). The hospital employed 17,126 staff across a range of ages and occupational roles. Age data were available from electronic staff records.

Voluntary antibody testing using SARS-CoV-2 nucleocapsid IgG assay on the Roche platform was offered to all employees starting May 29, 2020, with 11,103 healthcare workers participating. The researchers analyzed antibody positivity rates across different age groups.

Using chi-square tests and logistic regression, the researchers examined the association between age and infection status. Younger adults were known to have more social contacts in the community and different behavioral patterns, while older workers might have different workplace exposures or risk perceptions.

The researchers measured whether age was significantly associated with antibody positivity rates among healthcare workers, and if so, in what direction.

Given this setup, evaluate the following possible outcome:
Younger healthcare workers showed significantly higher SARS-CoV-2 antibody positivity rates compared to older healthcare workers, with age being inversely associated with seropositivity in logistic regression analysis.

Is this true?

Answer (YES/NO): NO